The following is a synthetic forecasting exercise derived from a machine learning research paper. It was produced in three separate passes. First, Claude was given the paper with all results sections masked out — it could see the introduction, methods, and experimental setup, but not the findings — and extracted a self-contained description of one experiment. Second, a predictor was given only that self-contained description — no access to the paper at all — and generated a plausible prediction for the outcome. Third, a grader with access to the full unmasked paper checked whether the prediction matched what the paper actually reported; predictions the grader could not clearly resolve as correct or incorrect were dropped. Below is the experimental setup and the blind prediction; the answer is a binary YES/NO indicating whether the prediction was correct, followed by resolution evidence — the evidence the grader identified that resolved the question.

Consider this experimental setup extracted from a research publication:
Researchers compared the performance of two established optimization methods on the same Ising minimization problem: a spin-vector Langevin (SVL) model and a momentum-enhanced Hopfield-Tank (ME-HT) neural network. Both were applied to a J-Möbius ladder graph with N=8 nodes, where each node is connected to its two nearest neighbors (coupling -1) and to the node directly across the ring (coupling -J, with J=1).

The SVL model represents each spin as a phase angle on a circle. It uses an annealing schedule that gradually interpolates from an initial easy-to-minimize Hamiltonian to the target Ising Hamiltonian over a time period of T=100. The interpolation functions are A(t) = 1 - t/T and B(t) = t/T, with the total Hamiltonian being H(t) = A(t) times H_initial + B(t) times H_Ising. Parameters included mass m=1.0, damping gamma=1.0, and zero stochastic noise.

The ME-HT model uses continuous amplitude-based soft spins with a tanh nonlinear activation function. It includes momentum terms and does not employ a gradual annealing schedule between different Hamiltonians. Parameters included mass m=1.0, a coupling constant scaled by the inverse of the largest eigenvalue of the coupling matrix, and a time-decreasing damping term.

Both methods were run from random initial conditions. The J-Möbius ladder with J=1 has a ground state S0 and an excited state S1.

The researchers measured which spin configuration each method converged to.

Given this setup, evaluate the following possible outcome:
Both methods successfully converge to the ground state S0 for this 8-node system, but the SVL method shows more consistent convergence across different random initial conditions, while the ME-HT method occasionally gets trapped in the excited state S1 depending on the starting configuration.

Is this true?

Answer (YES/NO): NO